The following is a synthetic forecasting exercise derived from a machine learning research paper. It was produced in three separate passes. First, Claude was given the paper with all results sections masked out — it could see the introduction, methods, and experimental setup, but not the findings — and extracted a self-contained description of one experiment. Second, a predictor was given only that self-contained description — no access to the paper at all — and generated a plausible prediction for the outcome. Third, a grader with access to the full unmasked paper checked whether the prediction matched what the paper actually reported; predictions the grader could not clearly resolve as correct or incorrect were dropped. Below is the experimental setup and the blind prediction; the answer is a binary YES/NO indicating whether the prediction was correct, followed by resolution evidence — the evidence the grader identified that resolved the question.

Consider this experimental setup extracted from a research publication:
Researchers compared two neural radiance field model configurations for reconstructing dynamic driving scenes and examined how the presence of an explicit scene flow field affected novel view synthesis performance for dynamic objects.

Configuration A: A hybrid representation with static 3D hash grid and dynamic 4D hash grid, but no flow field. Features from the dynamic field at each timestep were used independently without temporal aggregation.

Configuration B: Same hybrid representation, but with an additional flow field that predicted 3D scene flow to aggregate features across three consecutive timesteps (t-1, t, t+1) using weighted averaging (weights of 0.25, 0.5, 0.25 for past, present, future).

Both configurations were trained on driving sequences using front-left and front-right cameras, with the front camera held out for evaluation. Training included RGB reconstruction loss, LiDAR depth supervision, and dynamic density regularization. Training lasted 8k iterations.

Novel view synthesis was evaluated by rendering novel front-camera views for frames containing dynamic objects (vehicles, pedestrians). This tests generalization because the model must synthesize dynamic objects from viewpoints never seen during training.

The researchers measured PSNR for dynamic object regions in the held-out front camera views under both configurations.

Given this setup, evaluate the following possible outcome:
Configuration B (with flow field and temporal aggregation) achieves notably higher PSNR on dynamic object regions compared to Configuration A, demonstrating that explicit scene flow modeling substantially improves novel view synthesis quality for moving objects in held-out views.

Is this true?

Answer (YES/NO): NO